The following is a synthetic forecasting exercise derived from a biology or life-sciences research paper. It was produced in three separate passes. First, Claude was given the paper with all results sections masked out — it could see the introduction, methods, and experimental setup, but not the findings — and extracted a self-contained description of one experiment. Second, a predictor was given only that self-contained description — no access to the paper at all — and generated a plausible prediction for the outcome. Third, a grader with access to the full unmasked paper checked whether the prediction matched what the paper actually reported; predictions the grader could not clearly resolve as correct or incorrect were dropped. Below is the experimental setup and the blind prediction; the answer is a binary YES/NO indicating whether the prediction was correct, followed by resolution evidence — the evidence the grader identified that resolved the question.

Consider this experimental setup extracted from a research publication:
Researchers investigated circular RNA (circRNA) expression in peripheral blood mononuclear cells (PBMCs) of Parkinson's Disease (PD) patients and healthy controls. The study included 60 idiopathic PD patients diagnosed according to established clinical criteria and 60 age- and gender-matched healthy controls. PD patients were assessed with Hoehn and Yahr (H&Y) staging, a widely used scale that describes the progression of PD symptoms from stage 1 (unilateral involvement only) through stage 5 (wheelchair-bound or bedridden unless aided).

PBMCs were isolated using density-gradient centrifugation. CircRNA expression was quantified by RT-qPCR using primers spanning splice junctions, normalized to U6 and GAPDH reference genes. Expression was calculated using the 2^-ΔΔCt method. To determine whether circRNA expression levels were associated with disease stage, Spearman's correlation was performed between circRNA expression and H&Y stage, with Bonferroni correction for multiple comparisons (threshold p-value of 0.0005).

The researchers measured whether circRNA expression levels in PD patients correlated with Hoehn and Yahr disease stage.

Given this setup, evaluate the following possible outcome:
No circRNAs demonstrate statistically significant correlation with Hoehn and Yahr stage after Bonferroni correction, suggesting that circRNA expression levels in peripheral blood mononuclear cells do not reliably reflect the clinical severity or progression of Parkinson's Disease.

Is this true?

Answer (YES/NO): YES